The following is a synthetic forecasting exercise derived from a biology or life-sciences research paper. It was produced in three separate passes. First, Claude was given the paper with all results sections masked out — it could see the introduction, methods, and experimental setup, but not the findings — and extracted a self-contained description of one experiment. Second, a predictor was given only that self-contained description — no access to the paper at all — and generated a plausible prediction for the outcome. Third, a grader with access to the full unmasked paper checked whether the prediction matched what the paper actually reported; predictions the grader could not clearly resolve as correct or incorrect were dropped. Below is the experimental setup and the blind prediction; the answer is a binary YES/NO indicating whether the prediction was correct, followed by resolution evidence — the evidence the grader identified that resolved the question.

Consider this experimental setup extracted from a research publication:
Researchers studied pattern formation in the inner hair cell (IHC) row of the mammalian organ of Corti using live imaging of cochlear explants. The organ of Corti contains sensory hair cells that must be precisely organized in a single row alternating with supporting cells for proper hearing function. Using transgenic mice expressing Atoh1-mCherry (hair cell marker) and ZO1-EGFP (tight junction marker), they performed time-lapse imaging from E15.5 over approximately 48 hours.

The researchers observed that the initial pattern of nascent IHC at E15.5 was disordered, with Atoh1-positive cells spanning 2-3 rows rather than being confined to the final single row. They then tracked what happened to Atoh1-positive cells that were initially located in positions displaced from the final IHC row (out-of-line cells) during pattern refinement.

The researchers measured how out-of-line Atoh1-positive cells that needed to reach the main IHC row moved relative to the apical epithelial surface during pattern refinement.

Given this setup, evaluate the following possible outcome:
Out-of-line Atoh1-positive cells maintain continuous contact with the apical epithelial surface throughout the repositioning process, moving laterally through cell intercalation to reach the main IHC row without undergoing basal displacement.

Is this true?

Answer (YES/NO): NO